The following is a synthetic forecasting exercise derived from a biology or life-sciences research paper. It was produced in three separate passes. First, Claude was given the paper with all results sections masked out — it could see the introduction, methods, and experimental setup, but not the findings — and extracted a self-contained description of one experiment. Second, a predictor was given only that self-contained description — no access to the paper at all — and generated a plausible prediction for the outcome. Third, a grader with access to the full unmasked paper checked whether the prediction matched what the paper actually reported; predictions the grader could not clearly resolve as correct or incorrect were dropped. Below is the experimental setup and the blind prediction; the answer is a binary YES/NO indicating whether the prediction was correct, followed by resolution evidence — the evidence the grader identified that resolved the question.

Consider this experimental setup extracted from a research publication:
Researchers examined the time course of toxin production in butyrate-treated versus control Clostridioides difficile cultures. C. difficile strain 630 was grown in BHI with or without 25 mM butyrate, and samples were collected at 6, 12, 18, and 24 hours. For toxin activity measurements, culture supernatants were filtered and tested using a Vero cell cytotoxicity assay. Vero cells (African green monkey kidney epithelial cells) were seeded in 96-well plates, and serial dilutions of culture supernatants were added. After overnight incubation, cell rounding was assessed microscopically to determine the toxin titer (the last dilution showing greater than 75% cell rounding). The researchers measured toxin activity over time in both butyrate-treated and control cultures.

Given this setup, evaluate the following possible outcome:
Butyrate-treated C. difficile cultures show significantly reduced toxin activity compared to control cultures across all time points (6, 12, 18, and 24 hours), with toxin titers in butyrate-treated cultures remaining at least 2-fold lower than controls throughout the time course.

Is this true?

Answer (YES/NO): NO